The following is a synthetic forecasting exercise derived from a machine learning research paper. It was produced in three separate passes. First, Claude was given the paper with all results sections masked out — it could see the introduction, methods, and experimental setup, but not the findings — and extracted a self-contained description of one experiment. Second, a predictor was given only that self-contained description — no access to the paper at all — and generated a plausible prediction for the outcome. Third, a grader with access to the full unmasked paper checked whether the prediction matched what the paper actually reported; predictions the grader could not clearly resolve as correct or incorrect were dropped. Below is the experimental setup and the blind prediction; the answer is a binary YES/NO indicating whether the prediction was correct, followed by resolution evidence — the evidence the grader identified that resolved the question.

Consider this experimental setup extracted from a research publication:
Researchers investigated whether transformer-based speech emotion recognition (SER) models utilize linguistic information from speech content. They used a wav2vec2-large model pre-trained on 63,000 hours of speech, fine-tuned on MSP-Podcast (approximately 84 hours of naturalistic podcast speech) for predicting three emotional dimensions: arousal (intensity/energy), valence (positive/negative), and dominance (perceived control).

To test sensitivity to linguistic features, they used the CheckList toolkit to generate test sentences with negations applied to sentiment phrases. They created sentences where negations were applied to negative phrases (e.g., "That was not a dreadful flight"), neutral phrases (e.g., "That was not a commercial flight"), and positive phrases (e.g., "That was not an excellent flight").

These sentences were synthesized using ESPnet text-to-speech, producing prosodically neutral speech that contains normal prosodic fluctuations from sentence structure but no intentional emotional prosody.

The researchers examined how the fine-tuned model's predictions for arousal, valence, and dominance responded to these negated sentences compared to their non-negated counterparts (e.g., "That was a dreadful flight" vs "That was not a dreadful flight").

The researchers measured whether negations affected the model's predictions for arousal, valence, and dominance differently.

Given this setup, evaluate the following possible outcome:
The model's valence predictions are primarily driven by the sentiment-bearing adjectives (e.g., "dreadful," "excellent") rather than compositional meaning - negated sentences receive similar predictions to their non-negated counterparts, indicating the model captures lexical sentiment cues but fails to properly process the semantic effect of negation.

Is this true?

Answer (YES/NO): NO